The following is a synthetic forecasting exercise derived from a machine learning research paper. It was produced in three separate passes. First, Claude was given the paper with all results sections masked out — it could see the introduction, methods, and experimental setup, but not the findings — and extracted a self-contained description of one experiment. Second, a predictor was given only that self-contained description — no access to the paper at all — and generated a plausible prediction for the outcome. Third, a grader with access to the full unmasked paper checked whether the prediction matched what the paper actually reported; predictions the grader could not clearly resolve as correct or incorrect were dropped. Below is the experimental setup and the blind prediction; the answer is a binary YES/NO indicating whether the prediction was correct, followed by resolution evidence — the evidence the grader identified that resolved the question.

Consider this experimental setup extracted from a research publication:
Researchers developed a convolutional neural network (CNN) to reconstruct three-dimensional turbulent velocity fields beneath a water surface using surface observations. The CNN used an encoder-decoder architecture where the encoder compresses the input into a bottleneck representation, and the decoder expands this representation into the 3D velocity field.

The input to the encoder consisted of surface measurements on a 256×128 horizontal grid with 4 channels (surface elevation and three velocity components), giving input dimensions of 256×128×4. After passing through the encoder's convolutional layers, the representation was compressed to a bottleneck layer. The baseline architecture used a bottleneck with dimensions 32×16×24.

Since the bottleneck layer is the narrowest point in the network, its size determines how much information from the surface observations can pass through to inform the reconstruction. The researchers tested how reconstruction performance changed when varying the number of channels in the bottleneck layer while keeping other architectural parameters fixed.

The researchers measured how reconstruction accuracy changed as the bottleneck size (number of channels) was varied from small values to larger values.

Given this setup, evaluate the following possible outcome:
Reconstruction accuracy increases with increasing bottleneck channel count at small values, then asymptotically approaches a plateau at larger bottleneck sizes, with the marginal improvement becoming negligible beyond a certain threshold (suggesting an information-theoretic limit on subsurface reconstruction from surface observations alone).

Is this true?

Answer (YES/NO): YES